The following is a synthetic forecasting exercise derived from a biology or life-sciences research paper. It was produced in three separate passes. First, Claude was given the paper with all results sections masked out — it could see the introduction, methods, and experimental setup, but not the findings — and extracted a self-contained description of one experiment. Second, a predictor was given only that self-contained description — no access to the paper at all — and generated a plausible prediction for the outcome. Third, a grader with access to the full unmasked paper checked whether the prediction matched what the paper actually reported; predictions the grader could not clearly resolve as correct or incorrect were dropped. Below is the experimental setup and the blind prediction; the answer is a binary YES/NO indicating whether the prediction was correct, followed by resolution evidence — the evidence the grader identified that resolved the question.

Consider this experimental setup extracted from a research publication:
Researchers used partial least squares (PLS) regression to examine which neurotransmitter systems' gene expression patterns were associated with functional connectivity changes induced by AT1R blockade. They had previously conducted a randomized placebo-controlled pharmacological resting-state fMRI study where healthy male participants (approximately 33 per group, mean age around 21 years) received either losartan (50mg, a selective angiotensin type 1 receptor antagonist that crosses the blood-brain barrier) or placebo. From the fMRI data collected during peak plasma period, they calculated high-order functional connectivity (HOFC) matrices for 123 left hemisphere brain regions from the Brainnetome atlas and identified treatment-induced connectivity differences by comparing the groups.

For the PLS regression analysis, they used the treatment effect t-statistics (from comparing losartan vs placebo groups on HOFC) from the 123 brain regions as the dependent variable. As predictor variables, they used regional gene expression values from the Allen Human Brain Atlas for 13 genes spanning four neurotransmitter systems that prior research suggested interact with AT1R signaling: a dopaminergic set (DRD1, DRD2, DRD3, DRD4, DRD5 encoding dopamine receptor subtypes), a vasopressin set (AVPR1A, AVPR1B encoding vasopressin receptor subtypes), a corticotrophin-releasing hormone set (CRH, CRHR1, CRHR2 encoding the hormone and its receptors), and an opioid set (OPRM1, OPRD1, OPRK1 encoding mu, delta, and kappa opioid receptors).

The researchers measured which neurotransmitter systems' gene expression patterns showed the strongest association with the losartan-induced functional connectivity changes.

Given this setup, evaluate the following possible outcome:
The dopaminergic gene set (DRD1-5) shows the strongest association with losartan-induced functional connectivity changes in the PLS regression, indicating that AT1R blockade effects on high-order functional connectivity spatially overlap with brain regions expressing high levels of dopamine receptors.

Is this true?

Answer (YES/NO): NO